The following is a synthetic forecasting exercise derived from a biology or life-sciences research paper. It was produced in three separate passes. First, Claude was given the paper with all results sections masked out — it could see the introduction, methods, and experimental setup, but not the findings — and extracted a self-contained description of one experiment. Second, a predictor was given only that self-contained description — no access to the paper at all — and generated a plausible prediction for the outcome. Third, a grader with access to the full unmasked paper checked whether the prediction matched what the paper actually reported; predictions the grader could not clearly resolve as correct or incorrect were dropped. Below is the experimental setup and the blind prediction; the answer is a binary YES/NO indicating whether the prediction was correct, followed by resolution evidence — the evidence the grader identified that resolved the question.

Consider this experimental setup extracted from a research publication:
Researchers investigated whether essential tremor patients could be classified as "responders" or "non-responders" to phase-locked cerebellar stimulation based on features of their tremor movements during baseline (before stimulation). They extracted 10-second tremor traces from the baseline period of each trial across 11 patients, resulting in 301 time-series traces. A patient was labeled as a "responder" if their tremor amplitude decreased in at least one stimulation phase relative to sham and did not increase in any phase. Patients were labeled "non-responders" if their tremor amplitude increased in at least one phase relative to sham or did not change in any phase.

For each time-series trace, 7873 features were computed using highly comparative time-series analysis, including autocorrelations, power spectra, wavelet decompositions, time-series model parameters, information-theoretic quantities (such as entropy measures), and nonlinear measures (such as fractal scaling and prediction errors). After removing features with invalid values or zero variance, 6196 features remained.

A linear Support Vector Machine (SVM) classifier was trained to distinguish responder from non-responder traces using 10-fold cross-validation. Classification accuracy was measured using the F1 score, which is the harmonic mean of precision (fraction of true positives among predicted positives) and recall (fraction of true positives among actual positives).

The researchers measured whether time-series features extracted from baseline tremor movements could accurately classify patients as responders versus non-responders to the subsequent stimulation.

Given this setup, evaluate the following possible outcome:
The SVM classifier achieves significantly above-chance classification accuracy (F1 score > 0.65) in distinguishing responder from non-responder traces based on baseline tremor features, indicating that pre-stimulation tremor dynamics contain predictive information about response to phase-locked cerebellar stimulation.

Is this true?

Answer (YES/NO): YES